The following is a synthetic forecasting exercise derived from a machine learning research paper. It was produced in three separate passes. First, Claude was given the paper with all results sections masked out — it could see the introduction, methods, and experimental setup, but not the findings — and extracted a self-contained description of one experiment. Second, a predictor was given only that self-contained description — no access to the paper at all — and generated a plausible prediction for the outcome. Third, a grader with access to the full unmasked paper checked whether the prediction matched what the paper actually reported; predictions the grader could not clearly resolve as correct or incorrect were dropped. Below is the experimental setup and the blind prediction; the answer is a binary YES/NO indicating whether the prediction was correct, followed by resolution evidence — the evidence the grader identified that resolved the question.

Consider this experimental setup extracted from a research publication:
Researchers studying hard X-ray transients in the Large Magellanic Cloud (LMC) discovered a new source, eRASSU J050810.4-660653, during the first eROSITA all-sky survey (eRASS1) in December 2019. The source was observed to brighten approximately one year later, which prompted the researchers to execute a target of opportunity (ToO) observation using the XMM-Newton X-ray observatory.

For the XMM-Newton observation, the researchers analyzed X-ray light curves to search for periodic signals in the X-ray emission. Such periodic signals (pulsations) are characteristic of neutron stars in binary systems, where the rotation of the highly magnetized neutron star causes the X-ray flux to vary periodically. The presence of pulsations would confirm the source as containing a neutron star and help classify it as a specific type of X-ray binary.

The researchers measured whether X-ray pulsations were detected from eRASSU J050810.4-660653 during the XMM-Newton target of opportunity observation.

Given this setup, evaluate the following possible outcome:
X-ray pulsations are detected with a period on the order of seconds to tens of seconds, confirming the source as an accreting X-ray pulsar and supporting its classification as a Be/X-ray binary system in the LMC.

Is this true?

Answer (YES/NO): YES